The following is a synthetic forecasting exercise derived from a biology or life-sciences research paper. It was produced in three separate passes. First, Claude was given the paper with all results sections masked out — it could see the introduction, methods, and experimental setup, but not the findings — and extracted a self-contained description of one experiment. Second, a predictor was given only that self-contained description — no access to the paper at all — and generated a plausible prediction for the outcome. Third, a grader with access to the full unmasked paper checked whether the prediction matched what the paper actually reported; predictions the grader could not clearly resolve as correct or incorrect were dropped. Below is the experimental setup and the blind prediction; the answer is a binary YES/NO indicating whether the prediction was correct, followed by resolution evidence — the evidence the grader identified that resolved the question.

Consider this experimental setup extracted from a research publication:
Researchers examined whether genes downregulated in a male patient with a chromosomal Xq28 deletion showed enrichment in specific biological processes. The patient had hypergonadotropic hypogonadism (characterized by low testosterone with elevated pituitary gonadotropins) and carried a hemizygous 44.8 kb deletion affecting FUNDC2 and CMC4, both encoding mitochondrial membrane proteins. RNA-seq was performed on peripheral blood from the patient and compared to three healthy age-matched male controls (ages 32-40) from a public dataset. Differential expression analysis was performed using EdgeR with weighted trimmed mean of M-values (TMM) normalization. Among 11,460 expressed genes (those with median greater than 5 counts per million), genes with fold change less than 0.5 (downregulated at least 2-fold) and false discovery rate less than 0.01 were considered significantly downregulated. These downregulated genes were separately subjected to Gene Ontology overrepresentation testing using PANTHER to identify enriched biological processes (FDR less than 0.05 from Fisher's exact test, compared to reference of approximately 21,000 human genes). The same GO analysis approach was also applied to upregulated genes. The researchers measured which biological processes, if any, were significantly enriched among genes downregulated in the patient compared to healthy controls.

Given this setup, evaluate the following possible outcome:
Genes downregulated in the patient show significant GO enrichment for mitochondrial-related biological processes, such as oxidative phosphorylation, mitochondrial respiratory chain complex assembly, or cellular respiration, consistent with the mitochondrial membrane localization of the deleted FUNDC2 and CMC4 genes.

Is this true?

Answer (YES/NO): NO